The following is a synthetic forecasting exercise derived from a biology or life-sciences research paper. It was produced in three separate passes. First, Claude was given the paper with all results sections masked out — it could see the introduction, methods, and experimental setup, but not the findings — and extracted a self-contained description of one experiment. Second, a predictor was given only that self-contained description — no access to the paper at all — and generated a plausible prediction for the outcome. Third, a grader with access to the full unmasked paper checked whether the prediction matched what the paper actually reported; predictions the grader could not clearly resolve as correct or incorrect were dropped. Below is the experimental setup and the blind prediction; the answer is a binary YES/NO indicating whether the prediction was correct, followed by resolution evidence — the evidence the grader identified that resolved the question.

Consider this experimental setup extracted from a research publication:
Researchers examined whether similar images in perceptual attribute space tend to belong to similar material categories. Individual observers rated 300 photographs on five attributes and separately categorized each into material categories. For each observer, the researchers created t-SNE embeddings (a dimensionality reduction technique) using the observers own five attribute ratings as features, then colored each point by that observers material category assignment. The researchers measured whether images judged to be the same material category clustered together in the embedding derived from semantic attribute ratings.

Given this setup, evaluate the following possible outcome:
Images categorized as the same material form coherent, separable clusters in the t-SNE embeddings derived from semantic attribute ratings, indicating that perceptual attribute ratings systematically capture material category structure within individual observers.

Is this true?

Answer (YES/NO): YES